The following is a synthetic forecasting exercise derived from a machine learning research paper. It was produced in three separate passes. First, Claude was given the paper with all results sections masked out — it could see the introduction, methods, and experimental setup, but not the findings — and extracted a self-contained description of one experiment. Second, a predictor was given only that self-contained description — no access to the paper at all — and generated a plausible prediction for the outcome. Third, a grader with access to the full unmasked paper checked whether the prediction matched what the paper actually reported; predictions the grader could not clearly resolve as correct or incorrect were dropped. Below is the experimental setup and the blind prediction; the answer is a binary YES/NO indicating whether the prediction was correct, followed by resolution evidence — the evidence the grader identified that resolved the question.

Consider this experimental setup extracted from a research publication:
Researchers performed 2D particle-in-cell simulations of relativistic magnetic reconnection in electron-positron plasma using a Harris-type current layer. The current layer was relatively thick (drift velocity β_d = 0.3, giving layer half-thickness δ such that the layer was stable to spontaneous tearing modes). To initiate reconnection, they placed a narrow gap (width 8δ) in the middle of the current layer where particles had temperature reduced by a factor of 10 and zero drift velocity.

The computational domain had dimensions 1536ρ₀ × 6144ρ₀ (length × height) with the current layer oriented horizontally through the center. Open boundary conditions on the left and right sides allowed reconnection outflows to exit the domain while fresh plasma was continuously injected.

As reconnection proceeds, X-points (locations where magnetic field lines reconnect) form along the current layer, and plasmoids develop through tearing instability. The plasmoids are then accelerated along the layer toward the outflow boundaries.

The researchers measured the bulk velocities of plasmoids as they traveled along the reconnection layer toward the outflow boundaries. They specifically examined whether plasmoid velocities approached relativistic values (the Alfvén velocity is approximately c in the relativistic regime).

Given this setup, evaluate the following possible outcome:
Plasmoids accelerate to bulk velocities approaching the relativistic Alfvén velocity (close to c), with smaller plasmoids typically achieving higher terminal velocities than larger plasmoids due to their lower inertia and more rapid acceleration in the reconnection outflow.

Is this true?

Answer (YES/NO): YES